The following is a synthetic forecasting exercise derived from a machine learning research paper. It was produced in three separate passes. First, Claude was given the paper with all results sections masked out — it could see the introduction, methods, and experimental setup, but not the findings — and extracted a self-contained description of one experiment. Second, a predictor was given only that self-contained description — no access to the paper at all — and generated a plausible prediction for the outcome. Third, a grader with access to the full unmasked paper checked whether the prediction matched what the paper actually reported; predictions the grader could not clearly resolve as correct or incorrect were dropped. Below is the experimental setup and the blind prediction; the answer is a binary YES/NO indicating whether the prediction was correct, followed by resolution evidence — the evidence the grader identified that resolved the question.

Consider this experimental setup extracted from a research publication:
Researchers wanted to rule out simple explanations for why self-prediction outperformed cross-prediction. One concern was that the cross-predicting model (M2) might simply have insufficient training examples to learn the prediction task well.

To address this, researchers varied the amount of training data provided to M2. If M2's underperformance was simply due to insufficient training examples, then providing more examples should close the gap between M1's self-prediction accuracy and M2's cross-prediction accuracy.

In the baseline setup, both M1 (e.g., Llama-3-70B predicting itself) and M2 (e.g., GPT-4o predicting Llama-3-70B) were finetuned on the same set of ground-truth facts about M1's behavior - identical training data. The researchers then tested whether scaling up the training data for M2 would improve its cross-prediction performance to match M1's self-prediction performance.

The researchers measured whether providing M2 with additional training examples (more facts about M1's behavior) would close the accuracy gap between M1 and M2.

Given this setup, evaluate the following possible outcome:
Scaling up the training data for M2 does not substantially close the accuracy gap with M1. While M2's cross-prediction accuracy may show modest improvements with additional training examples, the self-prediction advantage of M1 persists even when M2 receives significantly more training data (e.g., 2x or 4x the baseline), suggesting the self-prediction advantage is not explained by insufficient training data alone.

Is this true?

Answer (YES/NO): YES